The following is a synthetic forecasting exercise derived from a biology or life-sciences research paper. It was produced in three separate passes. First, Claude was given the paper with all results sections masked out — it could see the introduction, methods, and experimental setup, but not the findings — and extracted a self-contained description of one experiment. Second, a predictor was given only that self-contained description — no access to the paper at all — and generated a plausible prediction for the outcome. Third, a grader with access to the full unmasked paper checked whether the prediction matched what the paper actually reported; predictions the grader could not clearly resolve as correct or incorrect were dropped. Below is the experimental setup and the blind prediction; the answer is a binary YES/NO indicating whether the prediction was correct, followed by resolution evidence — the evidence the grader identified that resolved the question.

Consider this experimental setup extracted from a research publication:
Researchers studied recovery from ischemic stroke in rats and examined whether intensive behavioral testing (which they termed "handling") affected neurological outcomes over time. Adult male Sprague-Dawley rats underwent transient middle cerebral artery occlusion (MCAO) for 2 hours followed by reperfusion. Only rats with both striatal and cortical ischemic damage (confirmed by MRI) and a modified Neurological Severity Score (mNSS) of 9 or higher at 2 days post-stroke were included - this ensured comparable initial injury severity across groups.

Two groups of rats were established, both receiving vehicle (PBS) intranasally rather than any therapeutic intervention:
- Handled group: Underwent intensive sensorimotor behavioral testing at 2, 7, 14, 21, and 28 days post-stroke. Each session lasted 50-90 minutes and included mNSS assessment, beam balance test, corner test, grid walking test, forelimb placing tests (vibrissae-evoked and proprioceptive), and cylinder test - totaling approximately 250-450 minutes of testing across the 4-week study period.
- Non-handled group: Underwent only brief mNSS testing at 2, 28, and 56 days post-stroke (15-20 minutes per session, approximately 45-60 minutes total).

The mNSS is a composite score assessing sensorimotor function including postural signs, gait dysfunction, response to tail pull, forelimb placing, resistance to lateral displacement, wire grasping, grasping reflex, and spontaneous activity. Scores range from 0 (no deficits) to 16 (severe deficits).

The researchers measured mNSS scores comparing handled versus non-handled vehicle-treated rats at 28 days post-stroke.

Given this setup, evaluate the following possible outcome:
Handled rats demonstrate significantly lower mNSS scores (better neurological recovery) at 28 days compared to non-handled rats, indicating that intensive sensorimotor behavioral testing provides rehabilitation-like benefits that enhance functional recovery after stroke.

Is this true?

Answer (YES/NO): YES